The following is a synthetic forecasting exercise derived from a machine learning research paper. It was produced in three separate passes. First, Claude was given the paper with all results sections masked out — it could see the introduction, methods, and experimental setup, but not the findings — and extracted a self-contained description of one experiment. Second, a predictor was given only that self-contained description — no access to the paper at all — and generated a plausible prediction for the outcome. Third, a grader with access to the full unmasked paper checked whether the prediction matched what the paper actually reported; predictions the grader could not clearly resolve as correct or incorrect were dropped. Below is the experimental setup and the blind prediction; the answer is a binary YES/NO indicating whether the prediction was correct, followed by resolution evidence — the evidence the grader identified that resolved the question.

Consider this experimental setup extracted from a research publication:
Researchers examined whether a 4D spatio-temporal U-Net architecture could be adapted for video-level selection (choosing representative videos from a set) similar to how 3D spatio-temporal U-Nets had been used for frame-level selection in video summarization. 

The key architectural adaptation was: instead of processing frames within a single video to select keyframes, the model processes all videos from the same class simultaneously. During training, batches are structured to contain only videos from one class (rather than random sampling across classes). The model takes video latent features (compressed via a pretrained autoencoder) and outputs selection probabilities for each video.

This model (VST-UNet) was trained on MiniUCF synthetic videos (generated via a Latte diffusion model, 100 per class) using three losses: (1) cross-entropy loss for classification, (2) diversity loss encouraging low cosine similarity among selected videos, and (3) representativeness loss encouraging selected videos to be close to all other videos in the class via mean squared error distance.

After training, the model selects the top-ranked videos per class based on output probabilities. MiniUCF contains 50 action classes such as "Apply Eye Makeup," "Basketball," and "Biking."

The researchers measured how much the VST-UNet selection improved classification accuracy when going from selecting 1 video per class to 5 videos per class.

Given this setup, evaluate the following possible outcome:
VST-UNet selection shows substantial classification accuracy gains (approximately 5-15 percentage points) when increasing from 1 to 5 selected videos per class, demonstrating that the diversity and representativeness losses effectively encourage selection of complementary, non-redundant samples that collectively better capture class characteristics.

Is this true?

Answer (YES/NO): YES